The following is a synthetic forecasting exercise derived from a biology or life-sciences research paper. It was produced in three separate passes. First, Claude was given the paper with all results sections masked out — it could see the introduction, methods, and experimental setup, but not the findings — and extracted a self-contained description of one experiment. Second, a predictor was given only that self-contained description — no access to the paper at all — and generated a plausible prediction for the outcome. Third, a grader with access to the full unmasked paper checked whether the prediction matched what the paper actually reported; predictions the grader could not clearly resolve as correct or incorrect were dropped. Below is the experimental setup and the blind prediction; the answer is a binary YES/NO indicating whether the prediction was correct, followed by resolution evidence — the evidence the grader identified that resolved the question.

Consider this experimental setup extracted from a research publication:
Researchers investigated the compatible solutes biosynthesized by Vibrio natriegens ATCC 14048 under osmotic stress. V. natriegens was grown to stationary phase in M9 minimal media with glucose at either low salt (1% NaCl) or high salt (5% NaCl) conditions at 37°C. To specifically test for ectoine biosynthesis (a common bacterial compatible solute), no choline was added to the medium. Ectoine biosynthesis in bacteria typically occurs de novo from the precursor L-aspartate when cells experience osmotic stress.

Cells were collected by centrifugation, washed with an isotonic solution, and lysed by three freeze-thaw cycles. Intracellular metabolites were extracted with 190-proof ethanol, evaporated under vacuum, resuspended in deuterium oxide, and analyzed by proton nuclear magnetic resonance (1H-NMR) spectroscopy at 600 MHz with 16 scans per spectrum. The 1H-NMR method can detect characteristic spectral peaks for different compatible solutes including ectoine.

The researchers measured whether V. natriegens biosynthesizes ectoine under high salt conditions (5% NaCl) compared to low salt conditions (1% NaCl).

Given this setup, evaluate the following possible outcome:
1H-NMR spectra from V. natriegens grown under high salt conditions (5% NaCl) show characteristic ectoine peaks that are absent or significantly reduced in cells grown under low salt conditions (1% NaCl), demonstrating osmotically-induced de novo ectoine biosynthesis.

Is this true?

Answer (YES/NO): YES